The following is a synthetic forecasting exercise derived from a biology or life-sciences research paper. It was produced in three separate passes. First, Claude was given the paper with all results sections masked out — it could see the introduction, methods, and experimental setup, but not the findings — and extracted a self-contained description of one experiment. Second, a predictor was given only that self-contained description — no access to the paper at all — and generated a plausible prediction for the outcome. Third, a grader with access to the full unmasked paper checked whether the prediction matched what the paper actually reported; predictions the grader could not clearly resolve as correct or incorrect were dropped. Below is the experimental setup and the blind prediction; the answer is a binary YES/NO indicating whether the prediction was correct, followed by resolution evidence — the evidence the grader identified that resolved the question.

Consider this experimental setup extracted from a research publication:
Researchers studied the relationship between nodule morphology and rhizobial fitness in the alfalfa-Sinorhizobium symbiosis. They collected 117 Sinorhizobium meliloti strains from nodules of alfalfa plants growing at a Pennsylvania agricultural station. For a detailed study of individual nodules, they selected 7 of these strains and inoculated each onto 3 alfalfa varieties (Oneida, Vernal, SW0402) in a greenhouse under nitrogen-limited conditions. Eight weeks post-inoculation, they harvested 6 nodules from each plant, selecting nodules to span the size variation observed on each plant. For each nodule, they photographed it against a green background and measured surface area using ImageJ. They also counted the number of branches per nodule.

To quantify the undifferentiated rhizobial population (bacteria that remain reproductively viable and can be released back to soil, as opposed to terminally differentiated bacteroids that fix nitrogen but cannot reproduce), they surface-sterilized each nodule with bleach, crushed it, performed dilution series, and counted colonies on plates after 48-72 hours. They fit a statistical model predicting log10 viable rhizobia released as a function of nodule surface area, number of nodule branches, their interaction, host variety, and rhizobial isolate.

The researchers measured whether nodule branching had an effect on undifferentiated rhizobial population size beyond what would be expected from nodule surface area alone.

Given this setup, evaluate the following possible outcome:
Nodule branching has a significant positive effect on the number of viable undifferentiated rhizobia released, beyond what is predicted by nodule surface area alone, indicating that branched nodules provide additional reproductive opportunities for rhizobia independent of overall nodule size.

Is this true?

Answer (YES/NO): NO